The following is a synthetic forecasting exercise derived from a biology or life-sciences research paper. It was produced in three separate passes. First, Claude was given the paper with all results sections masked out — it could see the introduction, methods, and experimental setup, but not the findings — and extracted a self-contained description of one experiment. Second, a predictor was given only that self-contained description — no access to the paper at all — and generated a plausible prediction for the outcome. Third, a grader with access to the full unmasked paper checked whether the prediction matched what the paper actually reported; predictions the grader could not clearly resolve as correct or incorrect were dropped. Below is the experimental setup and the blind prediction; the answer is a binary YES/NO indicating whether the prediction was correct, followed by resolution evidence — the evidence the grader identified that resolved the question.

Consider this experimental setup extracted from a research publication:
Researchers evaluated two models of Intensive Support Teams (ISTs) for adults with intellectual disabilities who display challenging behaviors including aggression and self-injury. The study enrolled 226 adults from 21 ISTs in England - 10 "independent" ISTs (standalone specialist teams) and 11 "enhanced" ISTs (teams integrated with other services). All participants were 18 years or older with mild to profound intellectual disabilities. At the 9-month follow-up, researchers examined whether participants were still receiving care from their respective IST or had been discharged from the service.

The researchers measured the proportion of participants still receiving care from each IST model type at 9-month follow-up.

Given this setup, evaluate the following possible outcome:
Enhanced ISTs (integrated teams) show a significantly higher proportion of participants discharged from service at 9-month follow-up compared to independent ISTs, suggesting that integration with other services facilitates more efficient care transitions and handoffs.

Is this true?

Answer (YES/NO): NO